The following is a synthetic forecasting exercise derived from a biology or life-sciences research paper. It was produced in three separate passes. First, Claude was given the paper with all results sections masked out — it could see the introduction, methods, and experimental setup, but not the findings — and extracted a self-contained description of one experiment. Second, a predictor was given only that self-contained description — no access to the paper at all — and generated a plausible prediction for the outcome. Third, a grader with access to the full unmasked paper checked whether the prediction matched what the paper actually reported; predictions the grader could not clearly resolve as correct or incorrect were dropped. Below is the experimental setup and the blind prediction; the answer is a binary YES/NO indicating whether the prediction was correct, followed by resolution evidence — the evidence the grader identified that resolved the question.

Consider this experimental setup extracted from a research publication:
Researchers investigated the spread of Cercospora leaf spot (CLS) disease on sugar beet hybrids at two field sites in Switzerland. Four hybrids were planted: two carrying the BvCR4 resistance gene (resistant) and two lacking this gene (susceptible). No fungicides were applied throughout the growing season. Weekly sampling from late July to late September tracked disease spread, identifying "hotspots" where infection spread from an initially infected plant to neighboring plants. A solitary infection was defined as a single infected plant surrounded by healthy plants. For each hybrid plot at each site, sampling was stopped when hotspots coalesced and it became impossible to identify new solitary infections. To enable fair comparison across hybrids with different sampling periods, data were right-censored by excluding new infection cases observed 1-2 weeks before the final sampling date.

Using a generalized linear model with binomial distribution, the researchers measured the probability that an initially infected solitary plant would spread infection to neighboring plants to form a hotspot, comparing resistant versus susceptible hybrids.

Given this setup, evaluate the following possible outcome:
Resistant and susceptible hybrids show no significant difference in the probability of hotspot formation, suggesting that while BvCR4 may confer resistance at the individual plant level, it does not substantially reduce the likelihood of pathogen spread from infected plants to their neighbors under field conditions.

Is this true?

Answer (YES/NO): YES